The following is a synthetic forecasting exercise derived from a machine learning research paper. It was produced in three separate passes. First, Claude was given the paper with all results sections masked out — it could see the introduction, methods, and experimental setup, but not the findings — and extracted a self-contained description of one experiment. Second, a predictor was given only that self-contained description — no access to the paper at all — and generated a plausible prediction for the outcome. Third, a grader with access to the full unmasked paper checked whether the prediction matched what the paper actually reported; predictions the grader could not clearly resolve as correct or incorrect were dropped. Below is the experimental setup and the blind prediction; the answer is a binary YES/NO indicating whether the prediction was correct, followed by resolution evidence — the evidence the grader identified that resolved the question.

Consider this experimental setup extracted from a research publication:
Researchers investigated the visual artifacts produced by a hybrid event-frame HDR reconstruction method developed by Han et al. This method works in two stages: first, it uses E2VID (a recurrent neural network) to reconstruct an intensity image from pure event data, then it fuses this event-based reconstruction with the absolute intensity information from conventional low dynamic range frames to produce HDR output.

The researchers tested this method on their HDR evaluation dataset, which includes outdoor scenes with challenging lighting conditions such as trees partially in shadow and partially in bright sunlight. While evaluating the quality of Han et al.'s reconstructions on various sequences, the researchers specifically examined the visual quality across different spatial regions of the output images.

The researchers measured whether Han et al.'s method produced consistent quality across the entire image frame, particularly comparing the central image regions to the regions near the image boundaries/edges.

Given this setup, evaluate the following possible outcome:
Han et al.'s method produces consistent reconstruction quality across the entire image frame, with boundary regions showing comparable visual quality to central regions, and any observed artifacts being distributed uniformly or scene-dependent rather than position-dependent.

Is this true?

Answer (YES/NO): NO